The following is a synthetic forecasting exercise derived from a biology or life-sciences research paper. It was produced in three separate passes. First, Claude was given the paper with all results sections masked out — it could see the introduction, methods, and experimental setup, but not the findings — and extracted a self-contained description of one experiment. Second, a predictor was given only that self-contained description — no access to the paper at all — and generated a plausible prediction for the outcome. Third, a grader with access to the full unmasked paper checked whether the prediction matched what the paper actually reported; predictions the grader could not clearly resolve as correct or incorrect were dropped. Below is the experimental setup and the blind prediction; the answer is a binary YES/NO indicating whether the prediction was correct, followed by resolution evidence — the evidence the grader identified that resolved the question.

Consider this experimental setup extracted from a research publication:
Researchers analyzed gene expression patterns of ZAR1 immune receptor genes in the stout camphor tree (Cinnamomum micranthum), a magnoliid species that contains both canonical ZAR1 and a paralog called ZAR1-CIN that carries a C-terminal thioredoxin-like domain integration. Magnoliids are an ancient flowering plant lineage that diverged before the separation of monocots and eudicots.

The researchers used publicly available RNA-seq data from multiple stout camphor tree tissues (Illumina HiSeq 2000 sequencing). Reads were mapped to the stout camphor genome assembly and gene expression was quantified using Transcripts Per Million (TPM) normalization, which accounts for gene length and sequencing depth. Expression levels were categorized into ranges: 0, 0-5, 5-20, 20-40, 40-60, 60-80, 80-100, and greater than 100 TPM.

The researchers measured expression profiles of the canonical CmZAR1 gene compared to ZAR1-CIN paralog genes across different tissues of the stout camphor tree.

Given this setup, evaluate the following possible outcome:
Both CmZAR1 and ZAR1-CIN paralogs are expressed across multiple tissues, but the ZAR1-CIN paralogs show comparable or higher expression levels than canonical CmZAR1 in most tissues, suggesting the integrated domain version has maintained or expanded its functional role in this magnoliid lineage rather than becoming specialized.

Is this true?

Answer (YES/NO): NO